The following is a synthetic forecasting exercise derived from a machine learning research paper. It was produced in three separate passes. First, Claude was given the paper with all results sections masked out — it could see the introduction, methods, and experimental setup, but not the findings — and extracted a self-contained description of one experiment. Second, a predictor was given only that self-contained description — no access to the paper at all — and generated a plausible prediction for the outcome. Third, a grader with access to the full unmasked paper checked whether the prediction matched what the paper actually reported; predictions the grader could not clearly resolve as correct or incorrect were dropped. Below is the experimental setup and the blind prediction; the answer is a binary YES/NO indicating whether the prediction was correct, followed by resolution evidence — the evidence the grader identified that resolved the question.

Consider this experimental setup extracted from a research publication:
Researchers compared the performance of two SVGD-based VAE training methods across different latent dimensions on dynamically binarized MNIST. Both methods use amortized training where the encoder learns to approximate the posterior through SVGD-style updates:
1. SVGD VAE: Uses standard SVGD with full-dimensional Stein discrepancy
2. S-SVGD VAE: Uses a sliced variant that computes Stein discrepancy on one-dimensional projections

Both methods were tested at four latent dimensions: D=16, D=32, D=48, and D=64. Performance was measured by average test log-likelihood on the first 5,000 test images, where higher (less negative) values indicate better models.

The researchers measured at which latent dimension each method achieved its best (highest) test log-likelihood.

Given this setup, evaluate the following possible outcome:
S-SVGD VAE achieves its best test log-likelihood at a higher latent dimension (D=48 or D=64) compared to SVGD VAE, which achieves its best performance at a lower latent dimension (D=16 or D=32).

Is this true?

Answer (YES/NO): NO